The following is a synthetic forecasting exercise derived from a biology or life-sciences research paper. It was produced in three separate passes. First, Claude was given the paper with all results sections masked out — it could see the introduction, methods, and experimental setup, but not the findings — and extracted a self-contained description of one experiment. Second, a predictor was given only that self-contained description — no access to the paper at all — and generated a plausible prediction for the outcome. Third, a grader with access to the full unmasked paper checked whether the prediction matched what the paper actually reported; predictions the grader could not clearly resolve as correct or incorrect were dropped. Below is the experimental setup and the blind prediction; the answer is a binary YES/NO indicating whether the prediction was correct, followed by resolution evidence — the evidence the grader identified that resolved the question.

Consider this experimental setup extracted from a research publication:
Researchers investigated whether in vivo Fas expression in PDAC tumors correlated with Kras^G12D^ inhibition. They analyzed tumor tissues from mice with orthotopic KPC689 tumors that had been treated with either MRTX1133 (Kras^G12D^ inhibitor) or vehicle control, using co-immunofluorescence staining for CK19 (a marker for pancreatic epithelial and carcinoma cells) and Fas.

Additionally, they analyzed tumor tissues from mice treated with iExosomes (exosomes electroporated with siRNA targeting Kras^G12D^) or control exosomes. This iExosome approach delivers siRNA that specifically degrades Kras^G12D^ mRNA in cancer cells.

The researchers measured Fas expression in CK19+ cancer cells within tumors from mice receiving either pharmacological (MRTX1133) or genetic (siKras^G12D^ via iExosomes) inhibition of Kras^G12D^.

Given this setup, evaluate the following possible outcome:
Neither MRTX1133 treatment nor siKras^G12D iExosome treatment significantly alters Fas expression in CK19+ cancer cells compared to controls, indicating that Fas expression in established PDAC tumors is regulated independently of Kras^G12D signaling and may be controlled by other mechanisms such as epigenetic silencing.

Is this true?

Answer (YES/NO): NO